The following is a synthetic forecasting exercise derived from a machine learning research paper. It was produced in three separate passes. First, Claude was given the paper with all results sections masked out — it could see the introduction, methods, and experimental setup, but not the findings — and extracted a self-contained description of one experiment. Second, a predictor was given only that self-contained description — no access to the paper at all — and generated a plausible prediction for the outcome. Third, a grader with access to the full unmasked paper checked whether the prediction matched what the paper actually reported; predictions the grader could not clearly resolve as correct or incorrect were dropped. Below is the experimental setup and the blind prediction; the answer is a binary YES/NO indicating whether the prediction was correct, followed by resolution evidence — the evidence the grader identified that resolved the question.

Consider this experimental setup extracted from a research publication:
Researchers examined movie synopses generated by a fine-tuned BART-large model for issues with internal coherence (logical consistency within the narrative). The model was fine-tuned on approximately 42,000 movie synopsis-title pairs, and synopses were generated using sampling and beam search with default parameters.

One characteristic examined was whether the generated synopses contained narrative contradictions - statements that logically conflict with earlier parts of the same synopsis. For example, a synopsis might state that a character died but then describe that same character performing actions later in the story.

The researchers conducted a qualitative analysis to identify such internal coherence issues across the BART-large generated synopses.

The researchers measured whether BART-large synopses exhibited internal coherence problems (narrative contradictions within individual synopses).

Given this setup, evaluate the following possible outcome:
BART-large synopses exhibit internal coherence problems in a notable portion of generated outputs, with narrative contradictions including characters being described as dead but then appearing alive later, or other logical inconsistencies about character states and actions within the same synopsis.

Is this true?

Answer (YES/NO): YES